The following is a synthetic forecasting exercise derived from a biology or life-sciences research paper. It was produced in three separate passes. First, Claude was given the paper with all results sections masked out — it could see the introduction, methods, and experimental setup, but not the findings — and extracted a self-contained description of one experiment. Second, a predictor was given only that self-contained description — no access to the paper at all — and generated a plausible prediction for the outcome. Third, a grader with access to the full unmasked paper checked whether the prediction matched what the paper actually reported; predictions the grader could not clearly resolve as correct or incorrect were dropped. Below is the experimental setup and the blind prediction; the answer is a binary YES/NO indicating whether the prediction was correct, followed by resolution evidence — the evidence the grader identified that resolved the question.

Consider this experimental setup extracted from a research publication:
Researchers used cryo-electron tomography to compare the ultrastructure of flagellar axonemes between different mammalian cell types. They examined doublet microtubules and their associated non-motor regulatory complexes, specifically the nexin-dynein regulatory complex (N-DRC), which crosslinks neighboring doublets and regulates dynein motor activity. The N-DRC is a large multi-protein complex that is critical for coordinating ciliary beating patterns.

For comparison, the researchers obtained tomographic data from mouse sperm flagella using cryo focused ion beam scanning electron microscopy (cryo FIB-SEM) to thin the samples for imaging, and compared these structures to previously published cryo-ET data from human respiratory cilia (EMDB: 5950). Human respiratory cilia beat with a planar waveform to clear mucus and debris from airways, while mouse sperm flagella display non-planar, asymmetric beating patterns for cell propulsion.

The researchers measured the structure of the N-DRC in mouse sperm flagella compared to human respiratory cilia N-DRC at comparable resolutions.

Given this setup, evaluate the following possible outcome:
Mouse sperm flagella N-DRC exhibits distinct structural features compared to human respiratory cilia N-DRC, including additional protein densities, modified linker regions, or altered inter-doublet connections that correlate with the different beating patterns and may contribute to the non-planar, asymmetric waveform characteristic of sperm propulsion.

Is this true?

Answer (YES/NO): YES